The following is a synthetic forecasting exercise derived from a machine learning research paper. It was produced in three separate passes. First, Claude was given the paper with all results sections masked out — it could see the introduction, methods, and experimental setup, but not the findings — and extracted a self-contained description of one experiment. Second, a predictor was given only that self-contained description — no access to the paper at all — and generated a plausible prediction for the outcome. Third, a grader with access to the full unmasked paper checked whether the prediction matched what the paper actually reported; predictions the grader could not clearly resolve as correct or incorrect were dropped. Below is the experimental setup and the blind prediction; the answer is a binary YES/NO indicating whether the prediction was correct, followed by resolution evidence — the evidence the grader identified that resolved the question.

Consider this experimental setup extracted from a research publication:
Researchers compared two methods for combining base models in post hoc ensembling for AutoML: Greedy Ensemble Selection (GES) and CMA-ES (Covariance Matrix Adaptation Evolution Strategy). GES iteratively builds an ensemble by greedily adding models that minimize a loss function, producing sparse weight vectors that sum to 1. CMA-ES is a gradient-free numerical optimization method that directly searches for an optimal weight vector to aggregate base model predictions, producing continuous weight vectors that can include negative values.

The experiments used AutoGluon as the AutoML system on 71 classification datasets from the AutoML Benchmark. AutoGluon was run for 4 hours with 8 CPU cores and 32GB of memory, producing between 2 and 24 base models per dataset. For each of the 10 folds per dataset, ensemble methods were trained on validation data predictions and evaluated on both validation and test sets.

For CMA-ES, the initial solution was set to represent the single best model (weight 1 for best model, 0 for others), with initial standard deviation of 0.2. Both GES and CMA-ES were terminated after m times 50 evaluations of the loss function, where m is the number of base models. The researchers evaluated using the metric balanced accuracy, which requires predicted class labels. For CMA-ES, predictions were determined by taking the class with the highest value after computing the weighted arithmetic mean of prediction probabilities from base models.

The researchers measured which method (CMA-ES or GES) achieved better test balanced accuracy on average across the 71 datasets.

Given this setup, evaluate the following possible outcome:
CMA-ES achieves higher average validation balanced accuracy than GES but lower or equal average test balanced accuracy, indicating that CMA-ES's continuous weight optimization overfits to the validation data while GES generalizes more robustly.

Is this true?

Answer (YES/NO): NO